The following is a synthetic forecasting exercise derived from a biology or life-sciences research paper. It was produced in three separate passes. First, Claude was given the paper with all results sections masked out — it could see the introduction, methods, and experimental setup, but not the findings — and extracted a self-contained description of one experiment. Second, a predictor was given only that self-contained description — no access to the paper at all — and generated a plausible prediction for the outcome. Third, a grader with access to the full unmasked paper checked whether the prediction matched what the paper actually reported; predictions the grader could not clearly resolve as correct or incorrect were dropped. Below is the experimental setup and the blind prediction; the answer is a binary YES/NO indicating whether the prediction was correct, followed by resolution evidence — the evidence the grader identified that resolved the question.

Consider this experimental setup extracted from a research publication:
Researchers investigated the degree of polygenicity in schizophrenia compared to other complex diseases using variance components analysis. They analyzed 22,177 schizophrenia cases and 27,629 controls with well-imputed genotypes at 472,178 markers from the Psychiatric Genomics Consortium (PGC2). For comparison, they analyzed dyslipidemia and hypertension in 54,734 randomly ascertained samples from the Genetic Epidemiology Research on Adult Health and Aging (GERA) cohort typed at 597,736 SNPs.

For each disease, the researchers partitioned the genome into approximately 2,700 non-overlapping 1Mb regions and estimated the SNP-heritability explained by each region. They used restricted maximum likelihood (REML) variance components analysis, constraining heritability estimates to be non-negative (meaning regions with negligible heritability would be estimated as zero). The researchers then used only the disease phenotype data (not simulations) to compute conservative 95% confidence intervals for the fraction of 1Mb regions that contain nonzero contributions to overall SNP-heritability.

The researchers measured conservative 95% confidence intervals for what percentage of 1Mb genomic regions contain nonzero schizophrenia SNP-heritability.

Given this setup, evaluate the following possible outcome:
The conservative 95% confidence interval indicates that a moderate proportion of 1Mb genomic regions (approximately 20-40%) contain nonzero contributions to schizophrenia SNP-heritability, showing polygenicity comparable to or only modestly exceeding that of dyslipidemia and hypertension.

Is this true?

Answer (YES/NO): NO